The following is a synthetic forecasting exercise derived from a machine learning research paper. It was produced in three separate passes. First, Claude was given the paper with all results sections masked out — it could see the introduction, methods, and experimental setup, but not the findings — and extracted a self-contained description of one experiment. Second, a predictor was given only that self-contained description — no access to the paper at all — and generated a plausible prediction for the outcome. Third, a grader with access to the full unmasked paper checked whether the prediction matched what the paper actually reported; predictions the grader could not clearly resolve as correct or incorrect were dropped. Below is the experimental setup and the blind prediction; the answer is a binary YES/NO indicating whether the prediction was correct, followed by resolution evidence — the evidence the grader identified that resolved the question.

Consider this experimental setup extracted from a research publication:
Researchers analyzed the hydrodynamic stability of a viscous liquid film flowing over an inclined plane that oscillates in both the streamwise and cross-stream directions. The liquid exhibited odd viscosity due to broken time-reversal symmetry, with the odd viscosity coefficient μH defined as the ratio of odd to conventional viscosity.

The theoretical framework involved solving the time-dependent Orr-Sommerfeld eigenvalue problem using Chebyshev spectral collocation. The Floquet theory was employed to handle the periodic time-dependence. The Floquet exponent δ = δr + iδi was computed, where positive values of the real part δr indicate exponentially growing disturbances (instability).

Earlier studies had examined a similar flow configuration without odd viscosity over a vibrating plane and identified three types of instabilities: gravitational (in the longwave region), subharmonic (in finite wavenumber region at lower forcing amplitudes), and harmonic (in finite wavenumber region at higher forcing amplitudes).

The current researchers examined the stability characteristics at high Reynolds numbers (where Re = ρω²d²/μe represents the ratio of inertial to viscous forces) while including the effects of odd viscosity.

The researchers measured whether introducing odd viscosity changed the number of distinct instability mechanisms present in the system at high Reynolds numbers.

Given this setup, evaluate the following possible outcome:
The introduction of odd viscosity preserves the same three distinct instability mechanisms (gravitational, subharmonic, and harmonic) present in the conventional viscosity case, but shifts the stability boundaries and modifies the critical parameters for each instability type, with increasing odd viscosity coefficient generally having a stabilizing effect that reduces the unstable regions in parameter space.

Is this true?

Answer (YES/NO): NO